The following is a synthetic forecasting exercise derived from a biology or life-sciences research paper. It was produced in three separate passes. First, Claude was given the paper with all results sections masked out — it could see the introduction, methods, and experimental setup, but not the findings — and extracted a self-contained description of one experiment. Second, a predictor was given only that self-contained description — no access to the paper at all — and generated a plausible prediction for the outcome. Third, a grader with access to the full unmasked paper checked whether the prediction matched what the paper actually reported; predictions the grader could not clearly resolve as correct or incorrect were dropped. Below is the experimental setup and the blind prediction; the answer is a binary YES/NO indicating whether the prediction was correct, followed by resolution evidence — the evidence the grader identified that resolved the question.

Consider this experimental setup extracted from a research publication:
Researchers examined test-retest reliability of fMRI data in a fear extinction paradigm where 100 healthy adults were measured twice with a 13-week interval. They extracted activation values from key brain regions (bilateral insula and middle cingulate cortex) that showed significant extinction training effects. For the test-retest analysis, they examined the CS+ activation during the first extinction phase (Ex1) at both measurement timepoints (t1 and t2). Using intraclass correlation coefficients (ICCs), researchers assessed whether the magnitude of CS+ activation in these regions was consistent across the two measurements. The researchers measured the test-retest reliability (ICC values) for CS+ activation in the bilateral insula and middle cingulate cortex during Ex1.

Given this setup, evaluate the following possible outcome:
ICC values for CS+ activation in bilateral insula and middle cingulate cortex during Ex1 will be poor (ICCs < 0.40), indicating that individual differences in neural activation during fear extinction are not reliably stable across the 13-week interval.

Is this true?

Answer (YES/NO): NO